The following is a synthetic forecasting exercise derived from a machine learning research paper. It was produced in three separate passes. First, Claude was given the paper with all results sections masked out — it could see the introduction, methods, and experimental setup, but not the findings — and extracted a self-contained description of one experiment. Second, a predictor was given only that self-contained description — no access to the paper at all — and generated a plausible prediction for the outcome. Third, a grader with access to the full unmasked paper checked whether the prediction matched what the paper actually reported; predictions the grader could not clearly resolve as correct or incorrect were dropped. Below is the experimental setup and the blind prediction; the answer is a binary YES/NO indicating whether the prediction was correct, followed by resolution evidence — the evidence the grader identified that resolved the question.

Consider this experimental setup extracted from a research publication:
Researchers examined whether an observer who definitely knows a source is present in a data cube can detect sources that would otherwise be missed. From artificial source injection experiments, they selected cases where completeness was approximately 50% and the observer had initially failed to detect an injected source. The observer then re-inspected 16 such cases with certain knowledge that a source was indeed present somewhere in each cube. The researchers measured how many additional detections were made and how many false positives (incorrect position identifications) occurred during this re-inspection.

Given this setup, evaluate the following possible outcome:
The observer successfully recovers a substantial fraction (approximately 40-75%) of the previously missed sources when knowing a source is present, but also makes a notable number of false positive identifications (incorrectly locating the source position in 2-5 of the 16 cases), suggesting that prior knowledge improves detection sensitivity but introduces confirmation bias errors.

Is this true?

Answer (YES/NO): NO